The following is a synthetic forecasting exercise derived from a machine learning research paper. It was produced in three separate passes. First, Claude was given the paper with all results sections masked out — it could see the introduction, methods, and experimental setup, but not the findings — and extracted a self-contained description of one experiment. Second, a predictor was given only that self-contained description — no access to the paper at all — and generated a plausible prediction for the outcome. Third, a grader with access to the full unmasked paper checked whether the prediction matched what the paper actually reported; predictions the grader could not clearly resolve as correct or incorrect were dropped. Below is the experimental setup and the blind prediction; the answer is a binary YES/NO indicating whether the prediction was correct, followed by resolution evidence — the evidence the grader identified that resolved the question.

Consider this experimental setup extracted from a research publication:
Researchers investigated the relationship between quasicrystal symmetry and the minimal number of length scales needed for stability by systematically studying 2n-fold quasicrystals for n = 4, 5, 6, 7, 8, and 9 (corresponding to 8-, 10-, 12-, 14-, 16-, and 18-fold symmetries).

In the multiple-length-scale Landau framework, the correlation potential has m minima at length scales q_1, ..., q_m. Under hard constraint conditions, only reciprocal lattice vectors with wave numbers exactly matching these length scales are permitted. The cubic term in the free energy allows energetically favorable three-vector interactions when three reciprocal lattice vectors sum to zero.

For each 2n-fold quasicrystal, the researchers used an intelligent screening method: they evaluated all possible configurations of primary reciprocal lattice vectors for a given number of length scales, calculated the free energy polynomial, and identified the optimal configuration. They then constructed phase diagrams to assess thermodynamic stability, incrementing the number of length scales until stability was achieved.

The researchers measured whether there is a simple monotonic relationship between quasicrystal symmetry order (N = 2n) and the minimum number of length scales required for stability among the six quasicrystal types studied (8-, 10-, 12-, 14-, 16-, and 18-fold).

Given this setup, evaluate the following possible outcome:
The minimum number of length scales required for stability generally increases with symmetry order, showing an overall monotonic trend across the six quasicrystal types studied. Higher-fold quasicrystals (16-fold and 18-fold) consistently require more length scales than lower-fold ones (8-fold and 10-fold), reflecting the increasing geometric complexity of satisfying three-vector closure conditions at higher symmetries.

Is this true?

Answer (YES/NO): NO